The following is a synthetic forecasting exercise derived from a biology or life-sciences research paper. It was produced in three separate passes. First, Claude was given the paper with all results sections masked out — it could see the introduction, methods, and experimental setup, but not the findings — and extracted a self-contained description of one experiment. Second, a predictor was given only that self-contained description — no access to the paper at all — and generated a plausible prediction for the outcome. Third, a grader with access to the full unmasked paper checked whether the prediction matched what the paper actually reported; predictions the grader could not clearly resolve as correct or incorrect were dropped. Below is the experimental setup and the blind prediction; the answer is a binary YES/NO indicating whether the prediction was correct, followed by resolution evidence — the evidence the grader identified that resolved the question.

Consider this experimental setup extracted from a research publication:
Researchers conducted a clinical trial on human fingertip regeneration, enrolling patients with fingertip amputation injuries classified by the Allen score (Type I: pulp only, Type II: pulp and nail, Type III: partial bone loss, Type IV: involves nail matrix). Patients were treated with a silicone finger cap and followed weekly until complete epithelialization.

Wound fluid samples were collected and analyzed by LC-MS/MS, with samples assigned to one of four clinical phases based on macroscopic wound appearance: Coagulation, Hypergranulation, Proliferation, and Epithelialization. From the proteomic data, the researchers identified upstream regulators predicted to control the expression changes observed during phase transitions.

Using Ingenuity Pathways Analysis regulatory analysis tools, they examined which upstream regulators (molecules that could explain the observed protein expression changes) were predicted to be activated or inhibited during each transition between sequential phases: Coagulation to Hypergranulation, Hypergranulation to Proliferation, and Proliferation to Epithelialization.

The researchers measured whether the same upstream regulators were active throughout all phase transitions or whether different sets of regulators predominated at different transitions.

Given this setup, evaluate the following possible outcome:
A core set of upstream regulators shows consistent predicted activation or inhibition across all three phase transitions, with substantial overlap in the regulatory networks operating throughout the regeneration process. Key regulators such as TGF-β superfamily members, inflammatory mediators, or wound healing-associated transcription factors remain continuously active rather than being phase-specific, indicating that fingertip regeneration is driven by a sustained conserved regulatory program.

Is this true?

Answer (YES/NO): NO